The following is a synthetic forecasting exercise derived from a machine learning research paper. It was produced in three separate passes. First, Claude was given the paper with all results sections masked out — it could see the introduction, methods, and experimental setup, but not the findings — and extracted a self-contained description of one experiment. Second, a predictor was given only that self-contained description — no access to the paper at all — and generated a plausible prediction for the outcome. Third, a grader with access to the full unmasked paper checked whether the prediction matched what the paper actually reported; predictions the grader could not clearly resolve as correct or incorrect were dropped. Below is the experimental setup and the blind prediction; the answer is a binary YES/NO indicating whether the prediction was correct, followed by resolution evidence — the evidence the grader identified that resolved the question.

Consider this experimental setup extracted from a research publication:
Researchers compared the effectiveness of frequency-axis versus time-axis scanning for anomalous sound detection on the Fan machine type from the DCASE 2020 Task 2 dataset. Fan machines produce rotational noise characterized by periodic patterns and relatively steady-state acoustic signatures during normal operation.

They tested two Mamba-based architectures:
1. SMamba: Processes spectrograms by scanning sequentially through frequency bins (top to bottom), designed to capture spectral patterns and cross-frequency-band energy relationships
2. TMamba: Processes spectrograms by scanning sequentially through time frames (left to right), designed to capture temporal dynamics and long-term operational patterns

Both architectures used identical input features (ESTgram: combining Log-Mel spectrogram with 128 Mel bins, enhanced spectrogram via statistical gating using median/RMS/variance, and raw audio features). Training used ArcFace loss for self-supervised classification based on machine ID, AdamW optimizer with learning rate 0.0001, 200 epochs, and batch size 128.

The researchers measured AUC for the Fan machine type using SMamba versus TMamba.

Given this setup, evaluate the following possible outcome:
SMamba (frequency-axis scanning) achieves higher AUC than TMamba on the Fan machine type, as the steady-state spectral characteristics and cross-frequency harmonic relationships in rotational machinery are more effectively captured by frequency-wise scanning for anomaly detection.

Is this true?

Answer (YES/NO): NO